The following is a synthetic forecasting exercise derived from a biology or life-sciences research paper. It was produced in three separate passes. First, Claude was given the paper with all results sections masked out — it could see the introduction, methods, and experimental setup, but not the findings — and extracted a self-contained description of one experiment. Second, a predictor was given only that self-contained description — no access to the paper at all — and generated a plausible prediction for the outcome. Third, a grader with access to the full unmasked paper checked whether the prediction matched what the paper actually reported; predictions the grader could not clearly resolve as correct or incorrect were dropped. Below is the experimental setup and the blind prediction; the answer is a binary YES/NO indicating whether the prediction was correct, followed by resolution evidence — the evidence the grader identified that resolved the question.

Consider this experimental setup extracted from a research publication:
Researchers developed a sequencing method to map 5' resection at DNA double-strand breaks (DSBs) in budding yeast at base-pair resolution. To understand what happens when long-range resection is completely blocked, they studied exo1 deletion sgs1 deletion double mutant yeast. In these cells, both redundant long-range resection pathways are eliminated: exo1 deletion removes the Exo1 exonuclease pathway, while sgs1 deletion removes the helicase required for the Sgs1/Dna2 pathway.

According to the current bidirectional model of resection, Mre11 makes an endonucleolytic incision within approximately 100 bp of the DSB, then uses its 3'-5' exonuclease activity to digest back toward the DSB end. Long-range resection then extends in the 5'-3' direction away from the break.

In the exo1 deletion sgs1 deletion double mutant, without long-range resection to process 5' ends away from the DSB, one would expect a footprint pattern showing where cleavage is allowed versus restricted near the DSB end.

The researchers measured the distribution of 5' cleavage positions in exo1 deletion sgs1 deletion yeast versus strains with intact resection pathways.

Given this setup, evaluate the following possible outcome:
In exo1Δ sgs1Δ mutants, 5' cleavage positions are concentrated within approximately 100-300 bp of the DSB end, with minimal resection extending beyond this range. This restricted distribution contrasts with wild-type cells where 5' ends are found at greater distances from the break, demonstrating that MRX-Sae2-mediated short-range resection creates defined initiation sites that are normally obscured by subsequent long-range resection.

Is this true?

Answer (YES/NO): NO